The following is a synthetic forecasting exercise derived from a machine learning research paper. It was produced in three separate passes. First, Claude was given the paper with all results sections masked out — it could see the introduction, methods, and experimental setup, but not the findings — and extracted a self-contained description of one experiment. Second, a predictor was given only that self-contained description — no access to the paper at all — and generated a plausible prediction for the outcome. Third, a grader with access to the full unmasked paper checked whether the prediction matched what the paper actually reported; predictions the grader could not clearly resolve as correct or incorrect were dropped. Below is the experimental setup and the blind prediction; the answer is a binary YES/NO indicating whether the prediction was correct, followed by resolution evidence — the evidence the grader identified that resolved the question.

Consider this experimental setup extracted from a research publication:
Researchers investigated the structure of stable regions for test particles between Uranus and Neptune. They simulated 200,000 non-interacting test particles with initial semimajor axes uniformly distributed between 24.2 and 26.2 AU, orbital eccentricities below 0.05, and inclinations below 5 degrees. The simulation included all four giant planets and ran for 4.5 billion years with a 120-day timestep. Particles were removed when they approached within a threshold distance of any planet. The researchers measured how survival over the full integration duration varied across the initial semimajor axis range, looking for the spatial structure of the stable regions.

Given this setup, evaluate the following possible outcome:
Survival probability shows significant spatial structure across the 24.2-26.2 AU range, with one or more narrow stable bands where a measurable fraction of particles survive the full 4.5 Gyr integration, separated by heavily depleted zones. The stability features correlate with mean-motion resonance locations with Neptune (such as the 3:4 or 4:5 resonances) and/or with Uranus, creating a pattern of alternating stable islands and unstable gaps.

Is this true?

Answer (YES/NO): YES